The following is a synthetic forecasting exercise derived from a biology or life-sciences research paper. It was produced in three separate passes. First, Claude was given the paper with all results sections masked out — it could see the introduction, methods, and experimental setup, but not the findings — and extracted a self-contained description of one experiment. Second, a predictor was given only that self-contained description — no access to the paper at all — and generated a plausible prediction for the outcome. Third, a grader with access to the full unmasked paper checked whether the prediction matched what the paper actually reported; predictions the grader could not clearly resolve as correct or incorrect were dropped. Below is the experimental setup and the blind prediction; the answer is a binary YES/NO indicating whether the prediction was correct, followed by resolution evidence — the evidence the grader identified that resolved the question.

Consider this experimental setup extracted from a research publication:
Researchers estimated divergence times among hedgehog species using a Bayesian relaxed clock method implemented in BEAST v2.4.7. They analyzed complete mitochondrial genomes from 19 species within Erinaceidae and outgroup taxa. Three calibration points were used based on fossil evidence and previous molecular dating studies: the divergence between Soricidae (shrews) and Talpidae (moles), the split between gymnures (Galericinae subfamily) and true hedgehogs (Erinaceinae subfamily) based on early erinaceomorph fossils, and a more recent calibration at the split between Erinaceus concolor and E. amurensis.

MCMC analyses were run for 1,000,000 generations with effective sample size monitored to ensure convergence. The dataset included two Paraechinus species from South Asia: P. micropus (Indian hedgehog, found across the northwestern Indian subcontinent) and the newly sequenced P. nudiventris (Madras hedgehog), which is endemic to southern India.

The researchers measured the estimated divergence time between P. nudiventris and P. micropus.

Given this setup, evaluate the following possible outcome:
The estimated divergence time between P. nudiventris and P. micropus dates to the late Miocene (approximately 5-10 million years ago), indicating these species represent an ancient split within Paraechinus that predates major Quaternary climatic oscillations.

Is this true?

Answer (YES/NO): NO